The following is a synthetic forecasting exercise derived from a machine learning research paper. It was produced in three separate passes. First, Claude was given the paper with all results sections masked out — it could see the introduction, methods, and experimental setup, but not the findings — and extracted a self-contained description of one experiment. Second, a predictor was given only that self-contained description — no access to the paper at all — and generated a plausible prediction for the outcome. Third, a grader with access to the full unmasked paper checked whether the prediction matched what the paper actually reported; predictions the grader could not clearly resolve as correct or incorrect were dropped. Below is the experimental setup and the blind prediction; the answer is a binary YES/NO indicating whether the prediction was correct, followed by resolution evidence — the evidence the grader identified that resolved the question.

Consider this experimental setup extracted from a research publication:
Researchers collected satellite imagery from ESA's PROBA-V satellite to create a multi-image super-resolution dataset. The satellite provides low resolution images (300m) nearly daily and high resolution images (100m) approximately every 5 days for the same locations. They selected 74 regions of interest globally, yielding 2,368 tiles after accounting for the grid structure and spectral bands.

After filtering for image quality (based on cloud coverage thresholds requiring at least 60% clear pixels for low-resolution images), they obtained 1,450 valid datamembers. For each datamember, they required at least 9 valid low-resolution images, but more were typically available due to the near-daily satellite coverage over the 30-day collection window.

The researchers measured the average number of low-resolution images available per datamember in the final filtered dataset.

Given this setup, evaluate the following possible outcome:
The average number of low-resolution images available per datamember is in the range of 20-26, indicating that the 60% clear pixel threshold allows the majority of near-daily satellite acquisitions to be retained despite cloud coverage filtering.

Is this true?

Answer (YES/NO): NO